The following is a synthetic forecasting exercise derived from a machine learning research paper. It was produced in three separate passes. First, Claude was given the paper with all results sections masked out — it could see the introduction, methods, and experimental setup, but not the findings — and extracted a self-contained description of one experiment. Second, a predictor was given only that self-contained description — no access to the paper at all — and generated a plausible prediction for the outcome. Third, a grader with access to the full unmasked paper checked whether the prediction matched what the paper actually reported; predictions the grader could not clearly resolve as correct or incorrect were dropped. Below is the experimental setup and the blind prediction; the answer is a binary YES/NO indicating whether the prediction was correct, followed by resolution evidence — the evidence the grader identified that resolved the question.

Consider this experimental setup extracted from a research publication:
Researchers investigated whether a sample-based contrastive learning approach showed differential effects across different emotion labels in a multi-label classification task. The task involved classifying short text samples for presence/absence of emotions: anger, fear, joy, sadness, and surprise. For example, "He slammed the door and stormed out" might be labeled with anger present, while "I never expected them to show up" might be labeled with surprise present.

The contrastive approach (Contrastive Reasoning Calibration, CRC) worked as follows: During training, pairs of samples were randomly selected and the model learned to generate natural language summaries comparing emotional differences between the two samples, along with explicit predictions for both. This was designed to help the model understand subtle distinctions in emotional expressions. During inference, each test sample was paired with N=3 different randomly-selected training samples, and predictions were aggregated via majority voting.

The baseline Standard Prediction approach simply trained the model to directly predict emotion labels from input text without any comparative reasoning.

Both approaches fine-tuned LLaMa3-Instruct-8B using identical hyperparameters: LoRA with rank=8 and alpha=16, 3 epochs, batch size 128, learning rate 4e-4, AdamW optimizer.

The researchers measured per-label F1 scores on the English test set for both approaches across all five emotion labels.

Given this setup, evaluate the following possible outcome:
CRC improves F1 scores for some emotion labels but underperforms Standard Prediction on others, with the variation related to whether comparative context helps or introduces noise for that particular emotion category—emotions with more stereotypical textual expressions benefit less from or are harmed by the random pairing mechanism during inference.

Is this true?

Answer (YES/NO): NO